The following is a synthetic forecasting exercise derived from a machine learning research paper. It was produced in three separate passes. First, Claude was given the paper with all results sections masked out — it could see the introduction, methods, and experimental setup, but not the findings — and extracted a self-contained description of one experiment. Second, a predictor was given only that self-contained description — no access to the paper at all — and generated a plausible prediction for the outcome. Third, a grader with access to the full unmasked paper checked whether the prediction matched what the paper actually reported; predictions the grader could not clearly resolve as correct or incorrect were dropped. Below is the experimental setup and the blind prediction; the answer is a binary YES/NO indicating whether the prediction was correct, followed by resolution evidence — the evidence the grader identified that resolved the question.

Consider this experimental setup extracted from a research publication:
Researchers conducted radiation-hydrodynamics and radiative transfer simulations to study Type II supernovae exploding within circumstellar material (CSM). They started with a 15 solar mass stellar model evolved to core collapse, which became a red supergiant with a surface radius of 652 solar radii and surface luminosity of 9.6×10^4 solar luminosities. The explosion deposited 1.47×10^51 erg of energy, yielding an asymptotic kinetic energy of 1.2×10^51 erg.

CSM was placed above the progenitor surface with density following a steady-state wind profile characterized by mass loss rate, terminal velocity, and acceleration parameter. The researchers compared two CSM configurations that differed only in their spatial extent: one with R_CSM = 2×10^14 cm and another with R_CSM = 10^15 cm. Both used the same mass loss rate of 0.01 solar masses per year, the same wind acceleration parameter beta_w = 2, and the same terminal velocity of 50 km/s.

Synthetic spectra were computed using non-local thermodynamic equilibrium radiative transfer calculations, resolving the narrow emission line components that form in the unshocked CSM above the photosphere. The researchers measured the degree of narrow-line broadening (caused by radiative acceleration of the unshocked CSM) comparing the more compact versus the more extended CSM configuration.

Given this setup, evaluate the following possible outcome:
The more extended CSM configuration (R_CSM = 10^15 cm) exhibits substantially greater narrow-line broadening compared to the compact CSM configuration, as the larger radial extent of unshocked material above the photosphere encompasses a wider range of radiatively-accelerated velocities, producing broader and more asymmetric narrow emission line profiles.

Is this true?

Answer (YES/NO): NO